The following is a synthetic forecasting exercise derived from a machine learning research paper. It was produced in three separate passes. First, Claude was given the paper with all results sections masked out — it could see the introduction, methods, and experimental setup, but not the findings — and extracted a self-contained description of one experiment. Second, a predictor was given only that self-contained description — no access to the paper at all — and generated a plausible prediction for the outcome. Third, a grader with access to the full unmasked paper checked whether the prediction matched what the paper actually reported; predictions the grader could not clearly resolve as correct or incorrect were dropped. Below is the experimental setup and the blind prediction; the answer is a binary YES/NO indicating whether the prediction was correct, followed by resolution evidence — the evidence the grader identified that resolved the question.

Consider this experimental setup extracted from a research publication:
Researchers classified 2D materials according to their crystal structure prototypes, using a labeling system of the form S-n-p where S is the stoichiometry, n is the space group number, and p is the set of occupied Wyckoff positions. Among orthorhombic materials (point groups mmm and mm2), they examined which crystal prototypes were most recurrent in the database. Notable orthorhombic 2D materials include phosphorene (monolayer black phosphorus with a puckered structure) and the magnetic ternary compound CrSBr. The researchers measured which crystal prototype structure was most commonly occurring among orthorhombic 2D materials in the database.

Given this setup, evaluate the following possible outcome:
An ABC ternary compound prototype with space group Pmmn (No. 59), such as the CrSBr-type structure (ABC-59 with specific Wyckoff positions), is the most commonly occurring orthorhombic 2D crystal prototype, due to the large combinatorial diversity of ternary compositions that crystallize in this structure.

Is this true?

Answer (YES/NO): YES